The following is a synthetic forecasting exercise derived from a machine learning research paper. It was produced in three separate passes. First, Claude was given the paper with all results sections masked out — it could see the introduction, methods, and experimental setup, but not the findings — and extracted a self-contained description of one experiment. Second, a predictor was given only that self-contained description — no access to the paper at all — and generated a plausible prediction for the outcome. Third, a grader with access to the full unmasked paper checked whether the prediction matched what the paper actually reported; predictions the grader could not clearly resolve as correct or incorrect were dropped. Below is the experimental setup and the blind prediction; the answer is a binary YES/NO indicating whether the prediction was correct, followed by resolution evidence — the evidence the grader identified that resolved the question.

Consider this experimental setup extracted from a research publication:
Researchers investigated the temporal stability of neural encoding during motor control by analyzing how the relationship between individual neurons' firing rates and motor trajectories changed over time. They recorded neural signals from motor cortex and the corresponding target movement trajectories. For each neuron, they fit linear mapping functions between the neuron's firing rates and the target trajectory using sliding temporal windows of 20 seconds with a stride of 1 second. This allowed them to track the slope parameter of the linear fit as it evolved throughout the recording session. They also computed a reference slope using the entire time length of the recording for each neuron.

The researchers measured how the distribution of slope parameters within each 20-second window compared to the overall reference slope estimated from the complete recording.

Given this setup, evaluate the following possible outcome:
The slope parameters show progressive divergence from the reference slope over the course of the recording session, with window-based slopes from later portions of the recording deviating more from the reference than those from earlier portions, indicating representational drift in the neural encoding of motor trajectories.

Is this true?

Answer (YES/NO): NO